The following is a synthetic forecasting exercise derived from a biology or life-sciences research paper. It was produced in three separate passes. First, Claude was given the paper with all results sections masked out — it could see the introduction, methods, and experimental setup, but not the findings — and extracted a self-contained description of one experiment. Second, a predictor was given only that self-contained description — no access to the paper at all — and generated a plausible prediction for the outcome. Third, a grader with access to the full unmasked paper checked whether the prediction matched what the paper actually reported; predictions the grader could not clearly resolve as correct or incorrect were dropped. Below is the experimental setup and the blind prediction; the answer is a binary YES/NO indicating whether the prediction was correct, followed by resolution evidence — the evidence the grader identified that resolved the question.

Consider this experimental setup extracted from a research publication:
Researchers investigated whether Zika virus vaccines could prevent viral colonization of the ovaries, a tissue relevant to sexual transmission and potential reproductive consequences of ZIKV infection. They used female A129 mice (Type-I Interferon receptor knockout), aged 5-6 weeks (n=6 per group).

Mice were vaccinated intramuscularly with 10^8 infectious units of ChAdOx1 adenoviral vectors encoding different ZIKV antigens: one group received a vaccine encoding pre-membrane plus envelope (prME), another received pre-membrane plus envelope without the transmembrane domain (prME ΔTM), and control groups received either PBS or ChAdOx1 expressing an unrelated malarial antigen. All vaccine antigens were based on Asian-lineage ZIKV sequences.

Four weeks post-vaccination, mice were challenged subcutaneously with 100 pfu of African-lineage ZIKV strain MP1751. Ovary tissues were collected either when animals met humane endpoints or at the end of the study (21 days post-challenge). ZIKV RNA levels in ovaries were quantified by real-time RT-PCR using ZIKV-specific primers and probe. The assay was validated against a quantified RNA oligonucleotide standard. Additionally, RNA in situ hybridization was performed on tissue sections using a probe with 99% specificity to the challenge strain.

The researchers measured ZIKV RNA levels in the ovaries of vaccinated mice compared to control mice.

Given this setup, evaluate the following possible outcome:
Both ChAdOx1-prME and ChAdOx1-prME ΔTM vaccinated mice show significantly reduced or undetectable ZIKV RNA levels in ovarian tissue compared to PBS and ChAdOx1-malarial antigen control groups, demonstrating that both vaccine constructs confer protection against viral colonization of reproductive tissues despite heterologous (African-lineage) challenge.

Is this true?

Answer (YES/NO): YES